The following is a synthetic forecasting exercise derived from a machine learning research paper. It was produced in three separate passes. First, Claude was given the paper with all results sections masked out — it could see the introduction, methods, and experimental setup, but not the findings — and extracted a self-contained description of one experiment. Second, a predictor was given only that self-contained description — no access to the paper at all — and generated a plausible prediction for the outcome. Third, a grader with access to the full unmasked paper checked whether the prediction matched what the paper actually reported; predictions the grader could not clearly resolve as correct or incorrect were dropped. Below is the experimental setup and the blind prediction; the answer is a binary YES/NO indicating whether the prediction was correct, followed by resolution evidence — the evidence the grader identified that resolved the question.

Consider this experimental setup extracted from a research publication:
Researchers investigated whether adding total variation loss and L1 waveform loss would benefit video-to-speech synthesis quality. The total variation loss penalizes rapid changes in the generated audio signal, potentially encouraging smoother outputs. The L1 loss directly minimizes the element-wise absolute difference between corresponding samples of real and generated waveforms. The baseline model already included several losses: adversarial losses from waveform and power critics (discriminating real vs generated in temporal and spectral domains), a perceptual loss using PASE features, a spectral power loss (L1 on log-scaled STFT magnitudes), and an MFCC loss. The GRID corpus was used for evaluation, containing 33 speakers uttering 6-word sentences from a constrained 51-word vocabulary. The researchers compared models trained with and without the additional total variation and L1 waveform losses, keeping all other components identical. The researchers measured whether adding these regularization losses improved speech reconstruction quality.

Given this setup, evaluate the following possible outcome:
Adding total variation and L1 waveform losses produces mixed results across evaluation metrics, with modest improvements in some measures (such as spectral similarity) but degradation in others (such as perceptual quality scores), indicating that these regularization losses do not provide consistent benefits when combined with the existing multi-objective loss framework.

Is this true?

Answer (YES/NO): NO